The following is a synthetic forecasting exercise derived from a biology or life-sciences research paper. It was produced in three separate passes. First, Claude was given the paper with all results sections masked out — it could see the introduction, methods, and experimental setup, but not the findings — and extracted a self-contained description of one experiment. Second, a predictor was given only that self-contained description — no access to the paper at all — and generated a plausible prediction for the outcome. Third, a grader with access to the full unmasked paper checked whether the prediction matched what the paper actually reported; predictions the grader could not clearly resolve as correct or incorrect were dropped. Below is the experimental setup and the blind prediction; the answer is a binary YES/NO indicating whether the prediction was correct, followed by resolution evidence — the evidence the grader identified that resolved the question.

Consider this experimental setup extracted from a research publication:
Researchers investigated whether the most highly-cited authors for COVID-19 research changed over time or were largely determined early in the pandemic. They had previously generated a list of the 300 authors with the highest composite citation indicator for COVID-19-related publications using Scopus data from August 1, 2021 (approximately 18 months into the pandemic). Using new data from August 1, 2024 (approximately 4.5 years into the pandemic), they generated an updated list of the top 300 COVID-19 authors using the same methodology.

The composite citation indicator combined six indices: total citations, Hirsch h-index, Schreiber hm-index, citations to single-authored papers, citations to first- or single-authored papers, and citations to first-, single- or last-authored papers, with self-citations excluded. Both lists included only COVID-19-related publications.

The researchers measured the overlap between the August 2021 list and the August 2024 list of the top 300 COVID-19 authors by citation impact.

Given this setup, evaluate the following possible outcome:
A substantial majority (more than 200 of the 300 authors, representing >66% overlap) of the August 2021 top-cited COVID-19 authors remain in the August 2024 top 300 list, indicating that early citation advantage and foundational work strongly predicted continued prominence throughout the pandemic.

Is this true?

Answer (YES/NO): NO